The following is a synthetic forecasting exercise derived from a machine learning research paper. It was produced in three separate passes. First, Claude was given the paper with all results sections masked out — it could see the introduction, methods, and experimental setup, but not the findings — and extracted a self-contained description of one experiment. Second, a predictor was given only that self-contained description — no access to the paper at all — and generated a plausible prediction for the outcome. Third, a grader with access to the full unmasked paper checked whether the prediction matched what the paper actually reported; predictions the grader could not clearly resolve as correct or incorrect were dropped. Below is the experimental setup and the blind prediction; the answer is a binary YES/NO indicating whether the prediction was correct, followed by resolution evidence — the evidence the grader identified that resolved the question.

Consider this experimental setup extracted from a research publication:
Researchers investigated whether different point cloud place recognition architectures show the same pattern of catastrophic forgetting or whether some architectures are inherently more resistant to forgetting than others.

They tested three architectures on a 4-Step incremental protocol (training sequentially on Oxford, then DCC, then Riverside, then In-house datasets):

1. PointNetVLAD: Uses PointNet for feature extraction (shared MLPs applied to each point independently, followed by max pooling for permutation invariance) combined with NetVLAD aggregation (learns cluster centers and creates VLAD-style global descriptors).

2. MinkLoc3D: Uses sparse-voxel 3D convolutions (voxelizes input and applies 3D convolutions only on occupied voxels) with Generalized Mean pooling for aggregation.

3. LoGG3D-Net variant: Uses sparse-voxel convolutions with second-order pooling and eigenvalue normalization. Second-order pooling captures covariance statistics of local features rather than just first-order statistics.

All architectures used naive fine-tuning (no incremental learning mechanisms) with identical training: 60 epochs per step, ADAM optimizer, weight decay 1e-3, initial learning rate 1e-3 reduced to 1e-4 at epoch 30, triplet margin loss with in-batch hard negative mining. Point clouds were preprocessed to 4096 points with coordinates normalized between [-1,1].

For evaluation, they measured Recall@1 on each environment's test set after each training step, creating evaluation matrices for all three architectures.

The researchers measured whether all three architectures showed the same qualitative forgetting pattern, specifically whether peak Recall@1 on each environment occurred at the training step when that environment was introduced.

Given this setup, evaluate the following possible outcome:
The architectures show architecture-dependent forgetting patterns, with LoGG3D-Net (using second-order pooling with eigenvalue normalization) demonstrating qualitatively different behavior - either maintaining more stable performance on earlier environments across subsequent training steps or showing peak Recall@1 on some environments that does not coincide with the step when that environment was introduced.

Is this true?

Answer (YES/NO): NO